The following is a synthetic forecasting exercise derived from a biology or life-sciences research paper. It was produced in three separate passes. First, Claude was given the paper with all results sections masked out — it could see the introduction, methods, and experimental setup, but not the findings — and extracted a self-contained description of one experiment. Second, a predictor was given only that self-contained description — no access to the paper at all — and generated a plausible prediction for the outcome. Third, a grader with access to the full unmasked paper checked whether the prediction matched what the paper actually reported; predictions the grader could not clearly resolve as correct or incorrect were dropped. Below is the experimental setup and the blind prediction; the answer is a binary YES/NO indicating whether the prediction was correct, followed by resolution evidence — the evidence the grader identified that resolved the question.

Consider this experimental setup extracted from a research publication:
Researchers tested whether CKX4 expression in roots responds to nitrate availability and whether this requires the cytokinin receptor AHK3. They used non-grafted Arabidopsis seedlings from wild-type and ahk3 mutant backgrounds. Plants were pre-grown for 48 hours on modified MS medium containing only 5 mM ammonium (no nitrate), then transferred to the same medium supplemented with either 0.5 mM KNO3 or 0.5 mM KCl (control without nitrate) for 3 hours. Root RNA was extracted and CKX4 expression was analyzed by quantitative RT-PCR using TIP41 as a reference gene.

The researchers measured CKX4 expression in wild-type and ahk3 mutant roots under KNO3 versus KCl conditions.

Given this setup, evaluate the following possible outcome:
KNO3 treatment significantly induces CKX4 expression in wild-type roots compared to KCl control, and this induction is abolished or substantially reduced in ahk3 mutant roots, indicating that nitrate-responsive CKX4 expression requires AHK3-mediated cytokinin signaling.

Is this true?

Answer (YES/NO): YES